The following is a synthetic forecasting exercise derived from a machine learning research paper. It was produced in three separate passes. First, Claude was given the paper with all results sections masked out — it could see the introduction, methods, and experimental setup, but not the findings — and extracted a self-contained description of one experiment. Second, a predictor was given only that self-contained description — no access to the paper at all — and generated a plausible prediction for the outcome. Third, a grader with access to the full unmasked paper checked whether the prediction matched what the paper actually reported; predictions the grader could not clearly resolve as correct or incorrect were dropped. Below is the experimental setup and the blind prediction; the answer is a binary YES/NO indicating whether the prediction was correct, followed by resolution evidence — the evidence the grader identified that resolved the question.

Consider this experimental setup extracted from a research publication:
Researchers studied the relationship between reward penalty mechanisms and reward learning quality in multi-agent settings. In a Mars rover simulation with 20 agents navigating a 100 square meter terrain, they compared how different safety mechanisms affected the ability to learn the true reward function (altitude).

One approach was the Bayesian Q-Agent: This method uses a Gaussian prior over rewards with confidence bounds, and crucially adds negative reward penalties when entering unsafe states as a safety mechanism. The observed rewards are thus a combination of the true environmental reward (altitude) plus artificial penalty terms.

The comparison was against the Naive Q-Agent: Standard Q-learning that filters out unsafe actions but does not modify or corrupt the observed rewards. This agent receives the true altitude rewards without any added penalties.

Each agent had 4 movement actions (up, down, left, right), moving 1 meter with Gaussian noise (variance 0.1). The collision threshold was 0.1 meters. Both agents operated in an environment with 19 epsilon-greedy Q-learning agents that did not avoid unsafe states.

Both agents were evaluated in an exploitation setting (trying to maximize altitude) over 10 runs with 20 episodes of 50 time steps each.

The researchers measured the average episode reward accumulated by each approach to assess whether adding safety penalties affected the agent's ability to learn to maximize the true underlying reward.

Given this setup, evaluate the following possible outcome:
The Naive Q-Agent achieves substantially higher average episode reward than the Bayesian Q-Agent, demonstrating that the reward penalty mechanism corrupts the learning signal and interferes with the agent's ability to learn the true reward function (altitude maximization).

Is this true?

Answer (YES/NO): NO